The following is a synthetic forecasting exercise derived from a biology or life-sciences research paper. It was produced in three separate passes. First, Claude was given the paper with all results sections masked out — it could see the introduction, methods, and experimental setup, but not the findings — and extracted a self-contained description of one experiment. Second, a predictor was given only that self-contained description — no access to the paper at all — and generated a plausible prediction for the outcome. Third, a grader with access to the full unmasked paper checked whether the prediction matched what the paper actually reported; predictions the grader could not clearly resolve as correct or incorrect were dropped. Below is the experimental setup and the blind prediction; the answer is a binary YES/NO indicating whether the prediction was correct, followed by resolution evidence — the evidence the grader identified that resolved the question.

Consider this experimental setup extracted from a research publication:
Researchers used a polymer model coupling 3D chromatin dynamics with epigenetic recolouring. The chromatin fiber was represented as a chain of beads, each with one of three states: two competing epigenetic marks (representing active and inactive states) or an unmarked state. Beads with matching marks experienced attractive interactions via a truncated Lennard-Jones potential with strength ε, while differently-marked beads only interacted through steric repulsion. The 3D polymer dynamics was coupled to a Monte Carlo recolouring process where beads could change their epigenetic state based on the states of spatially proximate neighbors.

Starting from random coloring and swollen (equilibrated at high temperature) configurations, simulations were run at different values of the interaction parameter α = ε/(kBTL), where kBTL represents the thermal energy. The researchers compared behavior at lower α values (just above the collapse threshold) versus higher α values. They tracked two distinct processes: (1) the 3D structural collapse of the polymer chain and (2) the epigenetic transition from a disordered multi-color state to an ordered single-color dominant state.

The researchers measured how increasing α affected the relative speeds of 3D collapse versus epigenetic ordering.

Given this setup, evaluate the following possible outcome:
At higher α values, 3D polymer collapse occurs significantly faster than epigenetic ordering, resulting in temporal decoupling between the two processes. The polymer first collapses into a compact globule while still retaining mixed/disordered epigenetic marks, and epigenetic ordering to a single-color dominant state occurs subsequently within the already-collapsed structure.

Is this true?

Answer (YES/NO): YES